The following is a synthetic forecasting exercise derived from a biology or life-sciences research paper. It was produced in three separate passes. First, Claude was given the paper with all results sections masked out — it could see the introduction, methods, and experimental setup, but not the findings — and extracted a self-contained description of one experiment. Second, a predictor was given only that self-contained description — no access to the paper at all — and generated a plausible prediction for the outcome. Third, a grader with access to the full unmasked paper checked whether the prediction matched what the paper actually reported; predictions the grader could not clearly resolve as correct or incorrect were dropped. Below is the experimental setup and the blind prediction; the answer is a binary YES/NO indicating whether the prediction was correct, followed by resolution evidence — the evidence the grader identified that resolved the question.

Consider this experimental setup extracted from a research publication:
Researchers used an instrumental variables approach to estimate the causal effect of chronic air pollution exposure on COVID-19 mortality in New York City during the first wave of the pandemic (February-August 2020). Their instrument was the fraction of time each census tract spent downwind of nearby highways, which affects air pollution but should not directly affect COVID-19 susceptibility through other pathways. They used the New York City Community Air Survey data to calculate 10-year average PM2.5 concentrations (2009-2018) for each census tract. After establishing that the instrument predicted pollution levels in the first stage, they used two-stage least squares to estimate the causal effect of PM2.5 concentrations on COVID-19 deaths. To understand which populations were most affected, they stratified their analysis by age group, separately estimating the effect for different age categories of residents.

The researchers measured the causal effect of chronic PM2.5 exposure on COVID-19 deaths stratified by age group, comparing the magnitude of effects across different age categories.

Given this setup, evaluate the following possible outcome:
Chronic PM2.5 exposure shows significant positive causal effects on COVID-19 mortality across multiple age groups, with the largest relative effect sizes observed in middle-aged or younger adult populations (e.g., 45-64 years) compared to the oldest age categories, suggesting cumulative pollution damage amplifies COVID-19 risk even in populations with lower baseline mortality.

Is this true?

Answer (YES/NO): NO